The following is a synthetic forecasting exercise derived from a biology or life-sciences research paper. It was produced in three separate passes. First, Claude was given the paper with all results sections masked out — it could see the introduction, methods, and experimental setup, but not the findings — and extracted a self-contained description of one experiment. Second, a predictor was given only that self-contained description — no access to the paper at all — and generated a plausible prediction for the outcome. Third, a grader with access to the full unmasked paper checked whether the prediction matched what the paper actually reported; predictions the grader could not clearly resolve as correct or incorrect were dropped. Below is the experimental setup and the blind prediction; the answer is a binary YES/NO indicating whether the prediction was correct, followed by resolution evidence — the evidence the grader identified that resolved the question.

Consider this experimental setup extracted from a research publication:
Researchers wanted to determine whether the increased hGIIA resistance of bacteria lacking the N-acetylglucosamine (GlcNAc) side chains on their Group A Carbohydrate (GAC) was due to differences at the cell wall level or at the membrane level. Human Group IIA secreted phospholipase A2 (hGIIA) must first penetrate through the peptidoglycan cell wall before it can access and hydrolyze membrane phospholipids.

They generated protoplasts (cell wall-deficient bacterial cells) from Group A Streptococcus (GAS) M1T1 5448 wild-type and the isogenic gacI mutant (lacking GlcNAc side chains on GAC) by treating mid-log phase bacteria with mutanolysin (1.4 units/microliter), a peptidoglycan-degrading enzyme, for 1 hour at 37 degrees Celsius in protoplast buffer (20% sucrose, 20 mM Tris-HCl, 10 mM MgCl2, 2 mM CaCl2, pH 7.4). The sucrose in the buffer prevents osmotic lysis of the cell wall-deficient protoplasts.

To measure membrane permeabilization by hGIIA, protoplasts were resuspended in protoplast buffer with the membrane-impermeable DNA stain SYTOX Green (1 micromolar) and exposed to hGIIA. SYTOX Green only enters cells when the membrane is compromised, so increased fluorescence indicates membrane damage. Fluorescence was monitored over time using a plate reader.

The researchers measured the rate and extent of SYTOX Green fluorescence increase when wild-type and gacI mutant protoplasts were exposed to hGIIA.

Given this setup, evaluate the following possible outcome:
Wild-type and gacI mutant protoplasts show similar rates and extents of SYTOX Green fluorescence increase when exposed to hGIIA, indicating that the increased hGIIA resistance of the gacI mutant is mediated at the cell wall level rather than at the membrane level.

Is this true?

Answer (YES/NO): NO